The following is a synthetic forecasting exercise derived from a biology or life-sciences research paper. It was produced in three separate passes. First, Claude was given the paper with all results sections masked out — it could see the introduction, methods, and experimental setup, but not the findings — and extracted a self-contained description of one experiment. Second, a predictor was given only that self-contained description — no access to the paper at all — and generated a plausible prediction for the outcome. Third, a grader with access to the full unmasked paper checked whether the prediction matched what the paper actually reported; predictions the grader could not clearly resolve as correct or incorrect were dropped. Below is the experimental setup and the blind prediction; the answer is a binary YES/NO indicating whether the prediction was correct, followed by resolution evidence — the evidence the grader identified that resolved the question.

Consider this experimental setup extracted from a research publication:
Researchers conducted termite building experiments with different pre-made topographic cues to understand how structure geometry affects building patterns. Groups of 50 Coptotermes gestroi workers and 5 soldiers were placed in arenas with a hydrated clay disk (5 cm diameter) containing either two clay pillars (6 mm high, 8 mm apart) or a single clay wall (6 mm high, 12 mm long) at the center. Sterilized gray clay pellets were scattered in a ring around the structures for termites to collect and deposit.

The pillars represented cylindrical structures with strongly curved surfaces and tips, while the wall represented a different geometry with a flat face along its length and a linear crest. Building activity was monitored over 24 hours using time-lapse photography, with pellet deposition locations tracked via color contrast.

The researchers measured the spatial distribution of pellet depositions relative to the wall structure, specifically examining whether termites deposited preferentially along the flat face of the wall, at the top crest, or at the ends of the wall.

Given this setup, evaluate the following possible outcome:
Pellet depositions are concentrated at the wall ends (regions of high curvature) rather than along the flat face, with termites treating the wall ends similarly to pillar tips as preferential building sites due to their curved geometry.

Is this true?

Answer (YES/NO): YES